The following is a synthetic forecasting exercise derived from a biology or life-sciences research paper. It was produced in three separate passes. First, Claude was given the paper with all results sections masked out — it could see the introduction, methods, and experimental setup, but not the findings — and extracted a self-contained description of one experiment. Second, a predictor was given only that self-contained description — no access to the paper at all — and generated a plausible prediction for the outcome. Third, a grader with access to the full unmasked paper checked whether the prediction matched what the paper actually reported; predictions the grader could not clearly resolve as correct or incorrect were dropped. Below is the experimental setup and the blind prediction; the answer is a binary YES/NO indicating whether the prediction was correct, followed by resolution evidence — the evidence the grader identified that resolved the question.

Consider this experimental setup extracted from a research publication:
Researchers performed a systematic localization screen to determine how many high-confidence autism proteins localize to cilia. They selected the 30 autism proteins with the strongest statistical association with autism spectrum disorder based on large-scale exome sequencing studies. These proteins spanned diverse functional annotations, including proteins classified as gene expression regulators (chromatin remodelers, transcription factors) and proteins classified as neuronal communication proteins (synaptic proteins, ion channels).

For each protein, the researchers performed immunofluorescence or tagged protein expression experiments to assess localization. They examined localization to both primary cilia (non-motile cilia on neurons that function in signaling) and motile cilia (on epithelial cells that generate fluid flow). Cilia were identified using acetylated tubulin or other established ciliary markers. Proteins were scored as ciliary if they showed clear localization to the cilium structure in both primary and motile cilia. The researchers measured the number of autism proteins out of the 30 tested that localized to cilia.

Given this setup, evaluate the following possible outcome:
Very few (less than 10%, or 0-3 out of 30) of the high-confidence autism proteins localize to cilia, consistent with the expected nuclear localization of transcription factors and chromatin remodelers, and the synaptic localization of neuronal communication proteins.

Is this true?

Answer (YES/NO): NO